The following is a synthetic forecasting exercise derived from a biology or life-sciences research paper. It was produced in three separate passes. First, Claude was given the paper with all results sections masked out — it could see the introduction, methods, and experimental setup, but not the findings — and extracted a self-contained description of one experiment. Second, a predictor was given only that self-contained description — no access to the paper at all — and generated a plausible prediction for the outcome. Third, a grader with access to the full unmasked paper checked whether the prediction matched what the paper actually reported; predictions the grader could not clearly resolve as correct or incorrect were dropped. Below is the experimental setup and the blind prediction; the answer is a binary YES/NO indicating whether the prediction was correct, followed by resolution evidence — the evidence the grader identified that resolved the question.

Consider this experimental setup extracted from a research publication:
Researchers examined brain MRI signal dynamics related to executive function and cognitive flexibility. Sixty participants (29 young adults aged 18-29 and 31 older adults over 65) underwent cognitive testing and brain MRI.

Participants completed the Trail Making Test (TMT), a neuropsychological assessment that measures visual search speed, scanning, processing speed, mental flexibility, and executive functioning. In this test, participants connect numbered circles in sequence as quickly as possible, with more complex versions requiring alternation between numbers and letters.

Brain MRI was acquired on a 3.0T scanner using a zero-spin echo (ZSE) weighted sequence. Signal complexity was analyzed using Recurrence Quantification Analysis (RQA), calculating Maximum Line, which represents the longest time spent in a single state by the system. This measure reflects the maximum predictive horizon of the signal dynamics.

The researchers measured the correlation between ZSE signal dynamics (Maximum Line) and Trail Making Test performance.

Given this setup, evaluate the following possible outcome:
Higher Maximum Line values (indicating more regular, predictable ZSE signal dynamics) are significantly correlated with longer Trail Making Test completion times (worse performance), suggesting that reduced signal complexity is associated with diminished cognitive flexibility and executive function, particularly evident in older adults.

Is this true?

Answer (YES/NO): NO